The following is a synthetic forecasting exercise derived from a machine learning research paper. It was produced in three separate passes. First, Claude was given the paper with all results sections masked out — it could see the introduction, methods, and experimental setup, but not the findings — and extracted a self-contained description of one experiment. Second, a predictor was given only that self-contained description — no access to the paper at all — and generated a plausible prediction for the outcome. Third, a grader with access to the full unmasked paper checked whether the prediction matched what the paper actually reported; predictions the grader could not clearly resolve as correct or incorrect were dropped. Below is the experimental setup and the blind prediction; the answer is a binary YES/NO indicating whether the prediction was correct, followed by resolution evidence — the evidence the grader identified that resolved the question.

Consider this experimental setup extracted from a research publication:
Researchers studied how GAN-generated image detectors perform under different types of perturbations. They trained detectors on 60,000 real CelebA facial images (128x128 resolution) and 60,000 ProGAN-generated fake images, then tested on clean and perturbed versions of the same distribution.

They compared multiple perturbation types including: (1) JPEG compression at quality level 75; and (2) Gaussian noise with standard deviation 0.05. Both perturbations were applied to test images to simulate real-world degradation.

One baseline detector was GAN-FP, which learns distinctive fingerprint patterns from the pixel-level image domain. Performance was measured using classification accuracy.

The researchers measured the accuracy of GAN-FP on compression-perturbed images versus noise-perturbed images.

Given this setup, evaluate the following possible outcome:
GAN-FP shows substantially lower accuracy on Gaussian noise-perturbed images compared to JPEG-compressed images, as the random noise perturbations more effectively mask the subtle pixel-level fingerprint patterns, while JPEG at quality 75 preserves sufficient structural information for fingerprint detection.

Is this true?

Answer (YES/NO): NO